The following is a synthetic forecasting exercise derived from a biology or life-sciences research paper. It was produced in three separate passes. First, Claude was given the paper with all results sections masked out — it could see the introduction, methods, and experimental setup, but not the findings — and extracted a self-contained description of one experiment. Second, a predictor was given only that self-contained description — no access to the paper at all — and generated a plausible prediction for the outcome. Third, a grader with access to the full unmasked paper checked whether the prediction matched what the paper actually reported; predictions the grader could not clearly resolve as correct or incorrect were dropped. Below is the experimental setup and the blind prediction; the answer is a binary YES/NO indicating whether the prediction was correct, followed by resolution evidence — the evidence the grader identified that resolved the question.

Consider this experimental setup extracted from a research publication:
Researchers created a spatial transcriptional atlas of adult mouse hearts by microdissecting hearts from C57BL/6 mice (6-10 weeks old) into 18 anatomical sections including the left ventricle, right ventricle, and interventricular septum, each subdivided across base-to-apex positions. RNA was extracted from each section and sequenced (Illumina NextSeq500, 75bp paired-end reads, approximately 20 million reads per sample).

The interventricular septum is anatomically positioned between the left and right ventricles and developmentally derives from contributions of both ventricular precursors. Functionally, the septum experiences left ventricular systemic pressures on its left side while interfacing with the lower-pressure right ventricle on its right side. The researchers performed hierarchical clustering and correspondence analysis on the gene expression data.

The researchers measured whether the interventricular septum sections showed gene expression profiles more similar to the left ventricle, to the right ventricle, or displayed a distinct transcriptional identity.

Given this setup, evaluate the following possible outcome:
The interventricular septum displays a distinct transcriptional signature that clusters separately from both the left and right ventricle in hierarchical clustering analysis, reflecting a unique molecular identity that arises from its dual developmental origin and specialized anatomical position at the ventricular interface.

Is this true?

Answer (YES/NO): NO